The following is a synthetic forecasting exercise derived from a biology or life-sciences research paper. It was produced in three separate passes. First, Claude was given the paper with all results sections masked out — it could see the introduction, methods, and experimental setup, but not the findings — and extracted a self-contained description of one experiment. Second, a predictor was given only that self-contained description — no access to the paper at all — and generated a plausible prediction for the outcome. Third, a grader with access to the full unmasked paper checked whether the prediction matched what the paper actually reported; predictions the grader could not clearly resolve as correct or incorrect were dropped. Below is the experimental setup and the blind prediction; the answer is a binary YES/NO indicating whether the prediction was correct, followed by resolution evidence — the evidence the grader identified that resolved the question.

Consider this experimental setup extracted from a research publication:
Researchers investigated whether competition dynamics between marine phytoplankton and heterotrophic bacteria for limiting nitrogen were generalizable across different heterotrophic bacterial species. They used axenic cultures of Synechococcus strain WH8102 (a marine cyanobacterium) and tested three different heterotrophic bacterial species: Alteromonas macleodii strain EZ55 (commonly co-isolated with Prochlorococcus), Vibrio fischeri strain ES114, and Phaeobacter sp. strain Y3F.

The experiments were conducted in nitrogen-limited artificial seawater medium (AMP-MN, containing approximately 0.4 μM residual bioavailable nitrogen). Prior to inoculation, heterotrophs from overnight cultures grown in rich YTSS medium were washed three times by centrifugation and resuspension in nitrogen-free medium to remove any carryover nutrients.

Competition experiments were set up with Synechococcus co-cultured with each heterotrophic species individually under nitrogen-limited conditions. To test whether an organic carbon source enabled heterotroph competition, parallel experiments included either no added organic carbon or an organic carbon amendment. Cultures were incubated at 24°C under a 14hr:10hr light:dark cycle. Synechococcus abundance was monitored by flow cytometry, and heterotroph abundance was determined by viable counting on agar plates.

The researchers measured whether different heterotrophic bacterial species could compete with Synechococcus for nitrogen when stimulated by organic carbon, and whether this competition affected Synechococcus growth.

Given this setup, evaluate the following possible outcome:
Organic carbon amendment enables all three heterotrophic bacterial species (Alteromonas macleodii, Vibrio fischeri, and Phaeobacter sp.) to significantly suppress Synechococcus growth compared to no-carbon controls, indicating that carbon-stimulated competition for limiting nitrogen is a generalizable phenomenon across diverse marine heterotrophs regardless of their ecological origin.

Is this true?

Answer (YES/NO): YES